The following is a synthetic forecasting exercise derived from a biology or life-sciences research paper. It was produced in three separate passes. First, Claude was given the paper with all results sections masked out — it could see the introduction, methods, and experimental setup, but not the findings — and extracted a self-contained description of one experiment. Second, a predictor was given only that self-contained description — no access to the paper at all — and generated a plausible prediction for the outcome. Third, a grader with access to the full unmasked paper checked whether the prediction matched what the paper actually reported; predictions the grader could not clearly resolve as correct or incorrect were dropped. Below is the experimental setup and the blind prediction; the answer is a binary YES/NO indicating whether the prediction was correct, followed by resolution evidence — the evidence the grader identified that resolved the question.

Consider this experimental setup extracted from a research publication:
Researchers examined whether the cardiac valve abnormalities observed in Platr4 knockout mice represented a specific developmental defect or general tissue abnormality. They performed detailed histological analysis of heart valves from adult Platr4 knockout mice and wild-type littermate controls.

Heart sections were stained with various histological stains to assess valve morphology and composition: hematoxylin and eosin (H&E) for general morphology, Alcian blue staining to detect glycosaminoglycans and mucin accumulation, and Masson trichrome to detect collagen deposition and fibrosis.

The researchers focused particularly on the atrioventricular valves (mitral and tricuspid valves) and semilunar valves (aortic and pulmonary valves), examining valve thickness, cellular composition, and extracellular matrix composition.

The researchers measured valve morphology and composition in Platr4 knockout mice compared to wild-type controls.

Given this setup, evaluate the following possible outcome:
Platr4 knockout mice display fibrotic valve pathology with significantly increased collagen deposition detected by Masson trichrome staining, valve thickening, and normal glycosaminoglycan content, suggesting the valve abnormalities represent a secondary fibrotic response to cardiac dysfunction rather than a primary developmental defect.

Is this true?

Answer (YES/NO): NO